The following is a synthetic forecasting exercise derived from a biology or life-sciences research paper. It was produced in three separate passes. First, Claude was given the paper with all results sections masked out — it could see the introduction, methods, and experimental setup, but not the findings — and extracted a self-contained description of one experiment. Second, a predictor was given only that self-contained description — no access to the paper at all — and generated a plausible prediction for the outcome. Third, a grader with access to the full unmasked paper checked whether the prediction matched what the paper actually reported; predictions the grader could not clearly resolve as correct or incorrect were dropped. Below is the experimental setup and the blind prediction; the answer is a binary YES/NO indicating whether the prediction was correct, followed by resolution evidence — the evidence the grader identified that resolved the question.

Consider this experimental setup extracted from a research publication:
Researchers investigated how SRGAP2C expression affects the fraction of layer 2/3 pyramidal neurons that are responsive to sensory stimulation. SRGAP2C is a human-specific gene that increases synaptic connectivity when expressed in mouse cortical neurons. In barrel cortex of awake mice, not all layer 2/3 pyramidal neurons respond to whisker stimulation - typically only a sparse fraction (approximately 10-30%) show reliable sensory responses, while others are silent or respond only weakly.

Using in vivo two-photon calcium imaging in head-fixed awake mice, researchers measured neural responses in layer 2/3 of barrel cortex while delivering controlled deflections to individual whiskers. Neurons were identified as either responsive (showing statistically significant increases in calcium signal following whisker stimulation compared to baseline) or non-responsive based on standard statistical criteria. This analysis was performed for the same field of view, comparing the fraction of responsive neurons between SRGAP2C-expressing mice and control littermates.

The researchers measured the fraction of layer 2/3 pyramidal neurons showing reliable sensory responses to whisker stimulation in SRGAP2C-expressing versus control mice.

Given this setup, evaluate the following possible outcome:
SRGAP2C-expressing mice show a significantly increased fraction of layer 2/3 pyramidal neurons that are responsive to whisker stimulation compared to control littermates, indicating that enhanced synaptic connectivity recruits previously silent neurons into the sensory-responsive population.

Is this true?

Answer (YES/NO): NO